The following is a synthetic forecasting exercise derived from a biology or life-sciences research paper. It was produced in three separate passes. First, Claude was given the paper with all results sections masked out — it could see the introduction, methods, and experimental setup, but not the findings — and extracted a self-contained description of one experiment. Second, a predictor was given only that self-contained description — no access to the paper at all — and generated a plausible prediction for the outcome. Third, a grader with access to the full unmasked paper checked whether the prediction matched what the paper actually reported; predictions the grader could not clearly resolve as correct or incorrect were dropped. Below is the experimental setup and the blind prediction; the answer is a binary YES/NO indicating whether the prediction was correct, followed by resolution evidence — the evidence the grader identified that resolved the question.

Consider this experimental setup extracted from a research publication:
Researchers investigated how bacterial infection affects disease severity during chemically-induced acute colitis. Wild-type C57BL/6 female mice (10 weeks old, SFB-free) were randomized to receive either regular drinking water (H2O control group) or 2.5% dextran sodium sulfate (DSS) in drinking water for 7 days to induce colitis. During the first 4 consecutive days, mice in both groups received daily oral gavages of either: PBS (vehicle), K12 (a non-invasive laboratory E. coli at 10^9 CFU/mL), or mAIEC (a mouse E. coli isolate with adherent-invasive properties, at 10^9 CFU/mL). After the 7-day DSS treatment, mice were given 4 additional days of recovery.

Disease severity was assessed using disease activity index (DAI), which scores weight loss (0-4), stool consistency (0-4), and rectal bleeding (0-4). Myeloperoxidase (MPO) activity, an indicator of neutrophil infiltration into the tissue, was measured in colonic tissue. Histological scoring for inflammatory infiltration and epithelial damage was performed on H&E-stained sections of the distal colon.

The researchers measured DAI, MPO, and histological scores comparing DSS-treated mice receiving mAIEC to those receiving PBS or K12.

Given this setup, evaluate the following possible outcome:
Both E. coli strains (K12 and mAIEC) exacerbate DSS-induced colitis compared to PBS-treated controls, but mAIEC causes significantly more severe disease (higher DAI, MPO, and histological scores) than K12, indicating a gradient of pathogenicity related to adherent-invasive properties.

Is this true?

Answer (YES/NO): NO